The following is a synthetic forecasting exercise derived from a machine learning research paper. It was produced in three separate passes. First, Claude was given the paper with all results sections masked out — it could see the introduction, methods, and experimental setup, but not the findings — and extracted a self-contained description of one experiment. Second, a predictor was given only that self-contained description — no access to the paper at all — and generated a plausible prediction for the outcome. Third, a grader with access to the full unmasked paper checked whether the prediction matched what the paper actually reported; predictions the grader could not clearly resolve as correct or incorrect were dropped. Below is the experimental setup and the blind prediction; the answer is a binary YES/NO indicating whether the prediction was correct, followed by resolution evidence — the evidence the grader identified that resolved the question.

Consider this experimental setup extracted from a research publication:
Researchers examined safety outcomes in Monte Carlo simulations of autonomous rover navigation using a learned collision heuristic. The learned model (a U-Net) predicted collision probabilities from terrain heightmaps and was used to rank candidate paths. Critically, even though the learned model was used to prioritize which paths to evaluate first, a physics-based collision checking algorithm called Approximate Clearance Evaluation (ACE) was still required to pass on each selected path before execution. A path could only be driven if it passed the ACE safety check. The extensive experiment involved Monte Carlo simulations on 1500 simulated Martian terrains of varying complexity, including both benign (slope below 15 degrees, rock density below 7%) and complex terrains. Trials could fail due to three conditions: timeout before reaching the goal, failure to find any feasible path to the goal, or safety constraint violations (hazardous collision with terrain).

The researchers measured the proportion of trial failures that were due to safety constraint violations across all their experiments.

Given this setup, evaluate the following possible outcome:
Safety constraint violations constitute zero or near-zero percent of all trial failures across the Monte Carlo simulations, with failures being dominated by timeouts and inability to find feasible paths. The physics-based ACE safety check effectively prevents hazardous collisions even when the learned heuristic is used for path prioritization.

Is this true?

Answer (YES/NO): YES